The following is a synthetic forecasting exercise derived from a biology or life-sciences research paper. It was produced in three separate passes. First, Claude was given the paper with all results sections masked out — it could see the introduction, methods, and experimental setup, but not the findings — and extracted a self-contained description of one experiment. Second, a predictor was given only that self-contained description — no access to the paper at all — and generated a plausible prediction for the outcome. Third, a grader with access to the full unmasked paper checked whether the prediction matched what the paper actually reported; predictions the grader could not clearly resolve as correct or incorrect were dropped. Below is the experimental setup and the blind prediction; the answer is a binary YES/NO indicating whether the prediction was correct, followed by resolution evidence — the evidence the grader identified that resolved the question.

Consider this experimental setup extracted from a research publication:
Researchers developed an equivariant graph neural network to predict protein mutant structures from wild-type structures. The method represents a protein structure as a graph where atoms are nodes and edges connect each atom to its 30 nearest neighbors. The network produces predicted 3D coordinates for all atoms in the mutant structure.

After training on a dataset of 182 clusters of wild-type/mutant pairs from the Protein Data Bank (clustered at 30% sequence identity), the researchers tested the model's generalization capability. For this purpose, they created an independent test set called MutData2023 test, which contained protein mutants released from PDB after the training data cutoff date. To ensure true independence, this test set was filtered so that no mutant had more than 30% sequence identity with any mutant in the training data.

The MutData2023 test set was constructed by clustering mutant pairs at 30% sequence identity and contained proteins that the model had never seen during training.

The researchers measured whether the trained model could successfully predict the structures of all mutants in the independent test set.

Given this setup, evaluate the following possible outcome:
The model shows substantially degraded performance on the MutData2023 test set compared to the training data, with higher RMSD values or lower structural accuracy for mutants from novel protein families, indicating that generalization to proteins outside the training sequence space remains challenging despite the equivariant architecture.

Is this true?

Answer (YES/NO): NO